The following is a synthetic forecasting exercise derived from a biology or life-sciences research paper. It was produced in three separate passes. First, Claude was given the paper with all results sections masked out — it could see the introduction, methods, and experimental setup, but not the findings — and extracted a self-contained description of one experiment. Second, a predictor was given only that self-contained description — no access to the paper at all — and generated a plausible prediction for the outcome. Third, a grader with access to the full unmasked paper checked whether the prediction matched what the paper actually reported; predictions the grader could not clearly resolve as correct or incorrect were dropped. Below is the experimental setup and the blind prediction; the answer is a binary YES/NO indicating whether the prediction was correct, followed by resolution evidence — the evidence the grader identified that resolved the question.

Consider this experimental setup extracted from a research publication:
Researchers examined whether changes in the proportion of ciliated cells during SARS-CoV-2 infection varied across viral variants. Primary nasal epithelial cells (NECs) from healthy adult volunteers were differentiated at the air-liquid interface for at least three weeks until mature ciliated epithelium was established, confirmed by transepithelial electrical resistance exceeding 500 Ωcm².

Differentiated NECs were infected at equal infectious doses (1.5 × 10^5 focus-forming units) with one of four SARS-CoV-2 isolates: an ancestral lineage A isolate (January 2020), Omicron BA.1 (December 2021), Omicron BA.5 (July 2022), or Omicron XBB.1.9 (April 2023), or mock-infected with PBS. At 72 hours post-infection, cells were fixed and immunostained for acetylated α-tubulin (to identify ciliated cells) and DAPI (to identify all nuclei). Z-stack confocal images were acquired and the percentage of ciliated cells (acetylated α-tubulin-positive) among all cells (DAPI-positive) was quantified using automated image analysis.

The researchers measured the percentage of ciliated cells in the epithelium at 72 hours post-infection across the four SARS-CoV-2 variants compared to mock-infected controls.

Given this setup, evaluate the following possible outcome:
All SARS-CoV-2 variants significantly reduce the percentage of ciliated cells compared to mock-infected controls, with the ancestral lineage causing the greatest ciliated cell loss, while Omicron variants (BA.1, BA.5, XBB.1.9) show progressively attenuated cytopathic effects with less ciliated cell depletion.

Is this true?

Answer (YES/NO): NO